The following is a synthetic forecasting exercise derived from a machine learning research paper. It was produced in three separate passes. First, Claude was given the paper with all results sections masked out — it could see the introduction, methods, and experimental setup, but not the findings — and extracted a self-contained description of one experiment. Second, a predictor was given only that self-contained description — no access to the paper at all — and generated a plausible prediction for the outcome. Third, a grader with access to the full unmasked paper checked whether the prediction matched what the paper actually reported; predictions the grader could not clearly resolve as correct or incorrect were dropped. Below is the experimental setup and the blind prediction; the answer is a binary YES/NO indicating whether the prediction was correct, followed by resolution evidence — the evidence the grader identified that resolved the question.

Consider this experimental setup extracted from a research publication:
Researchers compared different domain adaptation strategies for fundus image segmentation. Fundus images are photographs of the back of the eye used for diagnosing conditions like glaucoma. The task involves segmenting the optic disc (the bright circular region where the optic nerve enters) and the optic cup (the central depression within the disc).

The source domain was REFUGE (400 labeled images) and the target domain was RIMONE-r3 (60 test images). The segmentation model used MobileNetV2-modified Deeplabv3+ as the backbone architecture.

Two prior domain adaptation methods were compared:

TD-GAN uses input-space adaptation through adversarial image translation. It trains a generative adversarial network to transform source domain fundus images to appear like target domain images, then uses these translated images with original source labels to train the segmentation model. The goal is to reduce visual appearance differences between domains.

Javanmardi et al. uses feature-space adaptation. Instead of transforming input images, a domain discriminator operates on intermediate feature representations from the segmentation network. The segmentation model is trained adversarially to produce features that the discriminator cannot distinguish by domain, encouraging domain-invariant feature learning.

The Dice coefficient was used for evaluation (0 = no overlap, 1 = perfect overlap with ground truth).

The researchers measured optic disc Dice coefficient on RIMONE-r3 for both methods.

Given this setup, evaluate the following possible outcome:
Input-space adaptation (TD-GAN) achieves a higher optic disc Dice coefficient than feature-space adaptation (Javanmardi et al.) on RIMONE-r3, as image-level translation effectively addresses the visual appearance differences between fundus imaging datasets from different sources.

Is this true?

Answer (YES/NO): NO